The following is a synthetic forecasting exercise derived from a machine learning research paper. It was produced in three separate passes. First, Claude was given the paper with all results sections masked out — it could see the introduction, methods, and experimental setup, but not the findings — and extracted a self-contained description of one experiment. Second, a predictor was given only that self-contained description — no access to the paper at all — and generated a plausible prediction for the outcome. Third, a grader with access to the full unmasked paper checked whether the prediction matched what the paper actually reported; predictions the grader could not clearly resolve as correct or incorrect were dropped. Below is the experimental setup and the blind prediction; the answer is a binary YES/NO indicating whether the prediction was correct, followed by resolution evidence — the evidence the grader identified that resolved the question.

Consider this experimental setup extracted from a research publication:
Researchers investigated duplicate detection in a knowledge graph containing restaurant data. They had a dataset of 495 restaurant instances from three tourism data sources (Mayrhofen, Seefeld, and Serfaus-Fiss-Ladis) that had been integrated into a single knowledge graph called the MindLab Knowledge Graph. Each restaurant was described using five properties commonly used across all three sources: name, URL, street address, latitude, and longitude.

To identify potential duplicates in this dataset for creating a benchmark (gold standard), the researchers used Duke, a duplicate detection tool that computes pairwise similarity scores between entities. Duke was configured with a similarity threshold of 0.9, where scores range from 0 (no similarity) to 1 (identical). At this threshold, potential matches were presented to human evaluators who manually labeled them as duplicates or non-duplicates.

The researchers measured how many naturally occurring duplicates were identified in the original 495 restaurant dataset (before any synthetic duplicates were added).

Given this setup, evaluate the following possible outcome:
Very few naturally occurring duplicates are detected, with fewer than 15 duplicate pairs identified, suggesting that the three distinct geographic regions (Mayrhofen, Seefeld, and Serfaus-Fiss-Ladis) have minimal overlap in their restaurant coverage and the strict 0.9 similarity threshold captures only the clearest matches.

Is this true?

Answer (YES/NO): YES